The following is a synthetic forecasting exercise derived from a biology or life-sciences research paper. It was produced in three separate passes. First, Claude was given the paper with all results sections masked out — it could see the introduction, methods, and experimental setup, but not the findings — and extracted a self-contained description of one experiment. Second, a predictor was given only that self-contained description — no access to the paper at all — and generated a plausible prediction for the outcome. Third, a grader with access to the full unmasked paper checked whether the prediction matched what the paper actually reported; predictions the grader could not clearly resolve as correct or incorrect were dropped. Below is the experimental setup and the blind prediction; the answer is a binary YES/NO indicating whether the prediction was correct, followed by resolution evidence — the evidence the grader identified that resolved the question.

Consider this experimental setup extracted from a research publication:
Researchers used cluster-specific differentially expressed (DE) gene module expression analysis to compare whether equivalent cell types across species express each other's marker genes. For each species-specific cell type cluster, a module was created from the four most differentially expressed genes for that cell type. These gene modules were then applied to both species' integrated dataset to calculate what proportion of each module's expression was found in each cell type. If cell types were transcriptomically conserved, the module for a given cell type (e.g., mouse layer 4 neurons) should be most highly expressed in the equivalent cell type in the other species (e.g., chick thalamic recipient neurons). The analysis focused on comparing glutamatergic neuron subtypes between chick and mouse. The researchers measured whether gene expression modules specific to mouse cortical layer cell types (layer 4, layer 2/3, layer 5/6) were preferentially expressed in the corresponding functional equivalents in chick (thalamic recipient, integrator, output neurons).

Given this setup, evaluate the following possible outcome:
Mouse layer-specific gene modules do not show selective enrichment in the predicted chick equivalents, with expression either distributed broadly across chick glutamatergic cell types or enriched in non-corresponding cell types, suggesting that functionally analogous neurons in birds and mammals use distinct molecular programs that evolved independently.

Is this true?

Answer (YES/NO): YES